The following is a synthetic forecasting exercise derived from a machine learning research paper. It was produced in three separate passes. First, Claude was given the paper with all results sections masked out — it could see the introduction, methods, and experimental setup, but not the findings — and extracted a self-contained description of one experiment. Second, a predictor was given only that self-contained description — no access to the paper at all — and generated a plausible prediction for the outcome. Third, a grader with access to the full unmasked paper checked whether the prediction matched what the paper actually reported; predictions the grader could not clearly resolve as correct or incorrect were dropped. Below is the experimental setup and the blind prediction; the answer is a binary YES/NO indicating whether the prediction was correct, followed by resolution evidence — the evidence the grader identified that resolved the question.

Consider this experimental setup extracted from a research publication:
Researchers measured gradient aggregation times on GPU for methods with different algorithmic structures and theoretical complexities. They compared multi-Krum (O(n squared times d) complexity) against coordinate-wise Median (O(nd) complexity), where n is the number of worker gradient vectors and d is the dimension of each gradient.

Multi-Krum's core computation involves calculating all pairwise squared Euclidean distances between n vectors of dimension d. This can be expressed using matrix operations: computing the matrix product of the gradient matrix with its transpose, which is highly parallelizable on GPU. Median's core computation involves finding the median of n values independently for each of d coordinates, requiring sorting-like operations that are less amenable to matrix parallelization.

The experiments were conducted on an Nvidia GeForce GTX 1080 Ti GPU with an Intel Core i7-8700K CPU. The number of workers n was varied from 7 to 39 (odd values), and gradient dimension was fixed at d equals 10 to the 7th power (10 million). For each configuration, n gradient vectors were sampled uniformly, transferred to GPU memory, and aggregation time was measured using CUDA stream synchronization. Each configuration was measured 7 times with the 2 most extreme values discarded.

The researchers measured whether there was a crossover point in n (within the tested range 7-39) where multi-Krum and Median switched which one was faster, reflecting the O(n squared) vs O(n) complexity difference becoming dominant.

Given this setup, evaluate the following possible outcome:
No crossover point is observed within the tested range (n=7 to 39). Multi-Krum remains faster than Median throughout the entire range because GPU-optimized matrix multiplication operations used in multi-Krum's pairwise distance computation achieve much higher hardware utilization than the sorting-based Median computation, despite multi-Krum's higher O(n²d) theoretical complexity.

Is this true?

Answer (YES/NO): NO